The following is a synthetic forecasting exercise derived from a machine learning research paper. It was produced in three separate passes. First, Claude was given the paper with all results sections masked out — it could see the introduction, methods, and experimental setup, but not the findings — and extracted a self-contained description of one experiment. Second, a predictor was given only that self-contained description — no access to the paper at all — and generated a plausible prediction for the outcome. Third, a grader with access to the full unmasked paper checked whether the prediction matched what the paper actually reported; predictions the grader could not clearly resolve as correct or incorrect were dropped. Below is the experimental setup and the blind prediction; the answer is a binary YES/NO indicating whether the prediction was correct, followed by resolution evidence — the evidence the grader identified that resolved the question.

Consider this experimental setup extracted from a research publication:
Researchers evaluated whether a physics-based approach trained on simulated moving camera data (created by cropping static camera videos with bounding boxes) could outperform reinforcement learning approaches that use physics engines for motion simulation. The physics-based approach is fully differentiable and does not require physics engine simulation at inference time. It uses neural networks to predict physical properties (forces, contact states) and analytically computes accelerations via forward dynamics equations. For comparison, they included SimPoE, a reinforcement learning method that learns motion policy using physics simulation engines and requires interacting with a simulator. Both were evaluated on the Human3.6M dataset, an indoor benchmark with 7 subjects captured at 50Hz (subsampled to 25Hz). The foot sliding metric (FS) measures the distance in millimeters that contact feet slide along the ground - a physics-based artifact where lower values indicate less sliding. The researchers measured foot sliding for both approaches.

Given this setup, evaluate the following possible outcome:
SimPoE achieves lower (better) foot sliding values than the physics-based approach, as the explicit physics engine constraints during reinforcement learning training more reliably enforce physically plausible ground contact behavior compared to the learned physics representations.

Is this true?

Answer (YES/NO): YES